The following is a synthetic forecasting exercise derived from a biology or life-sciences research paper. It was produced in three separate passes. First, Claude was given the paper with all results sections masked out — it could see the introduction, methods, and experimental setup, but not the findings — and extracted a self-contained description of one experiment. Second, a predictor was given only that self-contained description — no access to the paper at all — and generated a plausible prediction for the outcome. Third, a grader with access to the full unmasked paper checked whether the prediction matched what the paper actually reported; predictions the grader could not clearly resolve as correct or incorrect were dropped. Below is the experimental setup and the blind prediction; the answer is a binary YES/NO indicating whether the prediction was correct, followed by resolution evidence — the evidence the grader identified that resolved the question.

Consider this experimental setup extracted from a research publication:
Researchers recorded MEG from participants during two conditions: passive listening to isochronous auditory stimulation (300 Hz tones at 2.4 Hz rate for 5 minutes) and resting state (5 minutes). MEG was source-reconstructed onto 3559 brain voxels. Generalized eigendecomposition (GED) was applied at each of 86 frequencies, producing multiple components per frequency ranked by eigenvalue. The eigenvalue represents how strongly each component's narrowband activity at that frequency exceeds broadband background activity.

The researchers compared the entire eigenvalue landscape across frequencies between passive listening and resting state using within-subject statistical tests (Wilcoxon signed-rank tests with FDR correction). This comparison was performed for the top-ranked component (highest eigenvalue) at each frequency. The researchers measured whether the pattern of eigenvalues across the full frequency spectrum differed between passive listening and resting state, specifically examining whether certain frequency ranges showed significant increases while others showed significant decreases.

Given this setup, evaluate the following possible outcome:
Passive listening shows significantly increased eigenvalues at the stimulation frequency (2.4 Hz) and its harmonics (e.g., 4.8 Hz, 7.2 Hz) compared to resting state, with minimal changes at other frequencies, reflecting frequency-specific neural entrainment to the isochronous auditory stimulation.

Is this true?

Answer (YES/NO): NO